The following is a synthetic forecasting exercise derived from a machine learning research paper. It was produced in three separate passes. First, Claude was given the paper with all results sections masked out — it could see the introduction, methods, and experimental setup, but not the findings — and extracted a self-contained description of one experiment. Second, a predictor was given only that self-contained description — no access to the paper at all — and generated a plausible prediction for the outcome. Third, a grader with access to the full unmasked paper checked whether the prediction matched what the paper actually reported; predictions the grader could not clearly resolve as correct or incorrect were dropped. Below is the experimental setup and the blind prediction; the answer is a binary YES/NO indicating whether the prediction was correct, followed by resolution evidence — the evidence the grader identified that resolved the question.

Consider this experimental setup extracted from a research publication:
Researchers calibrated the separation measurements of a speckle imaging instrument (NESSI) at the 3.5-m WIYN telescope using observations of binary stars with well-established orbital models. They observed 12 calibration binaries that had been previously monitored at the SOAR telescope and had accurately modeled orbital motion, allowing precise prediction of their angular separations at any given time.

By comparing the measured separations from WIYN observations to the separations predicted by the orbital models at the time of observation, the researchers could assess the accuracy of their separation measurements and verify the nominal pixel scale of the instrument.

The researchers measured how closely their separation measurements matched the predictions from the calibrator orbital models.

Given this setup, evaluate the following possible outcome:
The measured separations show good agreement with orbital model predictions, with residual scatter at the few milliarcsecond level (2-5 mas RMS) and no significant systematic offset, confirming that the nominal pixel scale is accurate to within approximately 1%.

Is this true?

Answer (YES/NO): NO